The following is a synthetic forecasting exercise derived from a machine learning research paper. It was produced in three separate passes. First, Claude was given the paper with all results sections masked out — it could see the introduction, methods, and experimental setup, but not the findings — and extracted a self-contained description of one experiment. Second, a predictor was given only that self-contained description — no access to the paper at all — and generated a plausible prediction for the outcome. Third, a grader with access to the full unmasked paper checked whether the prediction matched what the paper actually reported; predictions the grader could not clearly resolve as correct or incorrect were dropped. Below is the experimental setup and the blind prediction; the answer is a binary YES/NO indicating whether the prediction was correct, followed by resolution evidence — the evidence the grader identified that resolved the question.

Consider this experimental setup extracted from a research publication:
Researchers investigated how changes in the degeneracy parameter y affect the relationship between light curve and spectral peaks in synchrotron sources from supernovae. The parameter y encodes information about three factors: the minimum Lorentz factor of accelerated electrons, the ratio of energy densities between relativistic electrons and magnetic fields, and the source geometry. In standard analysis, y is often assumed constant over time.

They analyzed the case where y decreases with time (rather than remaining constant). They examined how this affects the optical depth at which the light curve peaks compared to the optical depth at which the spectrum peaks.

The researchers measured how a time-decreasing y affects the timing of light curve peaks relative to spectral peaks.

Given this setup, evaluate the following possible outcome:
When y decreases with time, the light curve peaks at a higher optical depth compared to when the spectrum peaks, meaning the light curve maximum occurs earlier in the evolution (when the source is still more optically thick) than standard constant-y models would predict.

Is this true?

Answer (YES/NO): YES